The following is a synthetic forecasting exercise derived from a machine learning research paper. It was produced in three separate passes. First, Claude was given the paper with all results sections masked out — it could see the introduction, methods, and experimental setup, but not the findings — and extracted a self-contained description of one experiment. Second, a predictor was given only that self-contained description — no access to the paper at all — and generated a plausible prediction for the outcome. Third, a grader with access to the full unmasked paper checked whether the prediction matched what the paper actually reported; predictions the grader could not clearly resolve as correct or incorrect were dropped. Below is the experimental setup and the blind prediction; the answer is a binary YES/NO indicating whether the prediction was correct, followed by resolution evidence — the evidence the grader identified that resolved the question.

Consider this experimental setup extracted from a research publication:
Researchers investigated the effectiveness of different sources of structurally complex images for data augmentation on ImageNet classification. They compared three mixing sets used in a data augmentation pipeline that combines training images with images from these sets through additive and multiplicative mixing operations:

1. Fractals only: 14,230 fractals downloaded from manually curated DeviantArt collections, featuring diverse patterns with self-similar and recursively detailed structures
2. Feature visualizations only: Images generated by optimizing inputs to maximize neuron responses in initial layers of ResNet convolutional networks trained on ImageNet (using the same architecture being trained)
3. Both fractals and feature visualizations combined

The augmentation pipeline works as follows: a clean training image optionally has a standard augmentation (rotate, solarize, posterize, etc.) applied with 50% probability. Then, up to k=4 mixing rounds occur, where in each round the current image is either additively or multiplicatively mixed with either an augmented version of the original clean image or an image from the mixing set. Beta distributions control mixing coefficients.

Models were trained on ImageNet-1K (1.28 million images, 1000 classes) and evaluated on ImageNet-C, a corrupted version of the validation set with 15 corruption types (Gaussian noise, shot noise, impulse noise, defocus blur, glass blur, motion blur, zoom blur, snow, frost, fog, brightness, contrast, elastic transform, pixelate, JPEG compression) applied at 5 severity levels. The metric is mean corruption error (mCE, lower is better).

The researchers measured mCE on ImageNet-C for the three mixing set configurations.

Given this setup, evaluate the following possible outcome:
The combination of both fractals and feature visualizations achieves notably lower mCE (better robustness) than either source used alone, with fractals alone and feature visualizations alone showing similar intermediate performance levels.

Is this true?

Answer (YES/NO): NO